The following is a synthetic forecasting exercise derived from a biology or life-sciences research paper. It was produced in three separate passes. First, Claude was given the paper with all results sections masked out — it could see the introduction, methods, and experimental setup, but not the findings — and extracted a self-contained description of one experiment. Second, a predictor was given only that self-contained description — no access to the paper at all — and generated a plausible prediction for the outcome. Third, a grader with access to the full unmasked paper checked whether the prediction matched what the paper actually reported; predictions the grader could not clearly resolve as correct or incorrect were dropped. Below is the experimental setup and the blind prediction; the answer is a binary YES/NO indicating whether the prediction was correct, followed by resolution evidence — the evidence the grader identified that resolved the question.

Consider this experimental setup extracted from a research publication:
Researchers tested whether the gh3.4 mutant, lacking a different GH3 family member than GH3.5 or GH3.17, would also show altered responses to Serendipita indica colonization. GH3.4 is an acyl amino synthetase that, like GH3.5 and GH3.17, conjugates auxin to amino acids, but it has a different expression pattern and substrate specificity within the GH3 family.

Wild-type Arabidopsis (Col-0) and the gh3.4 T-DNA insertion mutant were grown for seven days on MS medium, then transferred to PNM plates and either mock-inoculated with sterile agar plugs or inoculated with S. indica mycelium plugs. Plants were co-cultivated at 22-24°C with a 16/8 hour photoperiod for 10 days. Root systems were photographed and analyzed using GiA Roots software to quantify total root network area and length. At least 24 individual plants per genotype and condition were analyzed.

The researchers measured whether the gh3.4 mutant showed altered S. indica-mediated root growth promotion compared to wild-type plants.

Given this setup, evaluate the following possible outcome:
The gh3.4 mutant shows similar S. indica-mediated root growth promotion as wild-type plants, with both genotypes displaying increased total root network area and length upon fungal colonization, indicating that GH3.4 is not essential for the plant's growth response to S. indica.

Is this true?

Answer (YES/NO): YES